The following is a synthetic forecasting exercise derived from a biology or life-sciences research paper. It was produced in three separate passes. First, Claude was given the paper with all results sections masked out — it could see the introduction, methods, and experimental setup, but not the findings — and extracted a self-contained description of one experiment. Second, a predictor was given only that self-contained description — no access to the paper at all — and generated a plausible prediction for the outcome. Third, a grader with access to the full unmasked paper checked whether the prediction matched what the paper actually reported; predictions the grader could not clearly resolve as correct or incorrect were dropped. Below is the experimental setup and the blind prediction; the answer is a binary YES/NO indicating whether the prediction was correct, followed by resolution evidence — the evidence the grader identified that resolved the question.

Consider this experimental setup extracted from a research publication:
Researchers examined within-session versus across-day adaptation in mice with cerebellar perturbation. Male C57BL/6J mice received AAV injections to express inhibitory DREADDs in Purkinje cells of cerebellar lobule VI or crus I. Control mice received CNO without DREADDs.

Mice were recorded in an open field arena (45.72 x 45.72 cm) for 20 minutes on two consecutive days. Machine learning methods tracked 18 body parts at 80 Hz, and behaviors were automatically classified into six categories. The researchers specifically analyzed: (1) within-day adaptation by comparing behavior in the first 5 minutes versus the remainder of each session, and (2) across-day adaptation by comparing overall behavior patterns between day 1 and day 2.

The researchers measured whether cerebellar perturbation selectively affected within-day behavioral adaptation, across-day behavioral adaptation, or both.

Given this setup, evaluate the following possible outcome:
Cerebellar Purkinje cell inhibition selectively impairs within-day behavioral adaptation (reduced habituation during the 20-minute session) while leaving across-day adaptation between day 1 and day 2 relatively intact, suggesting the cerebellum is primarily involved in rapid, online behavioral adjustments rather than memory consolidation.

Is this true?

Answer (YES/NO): NO